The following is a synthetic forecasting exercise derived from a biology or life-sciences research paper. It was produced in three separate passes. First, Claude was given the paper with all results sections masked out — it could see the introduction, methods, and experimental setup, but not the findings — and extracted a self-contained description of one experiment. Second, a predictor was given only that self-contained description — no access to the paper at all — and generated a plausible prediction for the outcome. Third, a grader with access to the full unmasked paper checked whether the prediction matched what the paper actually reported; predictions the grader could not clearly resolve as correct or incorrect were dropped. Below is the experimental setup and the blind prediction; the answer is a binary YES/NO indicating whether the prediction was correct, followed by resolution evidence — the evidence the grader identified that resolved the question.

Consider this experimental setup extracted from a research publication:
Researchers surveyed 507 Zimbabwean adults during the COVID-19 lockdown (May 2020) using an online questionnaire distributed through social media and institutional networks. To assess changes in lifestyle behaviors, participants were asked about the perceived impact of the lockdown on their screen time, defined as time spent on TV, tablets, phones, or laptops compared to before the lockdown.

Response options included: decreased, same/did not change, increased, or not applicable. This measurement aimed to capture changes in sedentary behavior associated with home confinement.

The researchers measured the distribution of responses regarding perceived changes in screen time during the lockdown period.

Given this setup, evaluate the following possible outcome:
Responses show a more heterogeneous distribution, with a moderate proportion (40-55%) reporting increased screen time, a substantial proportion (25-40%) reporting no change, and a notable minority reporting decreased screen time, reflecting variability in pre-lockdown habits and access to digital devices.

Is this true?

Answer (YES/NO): NO